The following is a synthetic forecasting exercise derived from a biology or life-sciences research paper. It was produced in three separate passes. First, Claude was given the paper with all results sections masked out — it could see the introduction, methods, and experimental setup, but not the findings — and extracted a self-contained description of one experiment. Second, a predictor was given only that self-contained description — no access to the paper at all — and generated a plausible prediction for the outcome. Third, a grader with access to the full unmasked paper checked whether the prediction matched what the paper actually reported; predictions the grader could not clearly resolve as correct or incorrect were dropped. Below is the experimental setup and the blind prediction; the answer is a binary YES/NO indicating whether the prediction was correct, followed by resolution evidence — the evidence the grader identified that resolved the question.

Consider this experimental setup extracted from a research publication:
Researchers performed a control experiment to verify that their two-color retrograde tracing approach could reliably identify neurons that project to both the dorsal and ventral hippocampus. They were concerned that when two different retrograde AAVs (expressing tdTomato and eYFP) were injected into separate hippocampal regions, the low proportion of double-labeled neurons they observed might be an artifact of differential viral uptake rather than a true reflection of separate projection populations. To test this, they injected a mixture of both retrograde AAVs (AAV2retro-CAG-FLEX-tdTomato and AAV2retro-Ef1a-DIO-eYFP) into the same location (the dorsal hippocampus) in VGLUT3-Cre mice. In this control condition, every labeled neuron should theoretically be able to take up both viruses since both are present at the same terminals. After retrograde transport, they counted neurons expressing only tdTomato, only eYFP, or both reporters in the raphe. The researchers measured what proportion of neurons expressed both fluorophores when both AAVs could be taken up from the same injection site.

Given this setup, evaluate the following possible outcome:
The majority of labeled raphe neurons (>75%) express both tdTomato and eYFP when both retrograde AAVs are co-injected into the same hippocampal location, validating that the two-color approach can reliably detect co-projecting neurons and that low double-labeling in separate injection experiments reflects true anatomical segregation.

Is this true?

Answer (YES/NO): NO